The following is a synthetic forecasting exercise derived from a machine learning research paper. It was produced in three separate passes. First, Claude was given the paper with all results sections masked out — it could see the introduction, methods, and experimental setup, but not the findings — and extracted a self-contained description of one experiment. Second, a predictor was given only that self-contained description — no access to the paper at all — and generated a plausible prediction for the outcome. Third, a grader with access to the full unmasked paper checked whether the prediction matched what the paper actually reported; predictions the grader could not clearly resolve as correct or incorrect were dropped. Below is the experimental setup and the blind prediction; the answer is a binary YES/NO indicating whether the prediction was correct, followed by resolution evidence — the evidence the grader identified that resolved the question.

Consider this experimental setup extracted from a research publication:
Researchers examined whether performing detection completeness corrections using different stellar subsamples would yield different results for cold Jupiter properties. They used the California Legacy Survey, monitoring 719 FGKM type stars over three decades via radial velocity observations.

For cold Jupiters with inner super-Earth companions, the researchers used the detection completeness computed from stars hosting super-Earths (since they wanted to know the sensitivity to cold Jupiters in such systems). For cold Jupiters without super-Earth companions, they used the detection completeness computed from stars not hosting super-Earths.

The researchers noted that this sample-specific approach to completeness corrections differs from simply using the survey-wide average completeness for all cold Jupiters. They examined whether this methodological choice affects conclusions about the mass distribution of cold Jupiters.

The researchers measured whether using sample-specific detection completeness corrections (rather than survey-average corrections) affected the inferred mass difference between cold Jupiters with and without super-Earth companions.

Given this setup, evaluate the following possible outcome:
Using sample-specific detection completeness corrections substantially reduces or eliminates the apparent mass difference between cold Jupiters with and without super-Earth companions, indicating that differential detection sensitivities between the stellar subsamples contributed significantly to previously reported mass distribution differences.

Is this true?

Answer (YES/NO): NO